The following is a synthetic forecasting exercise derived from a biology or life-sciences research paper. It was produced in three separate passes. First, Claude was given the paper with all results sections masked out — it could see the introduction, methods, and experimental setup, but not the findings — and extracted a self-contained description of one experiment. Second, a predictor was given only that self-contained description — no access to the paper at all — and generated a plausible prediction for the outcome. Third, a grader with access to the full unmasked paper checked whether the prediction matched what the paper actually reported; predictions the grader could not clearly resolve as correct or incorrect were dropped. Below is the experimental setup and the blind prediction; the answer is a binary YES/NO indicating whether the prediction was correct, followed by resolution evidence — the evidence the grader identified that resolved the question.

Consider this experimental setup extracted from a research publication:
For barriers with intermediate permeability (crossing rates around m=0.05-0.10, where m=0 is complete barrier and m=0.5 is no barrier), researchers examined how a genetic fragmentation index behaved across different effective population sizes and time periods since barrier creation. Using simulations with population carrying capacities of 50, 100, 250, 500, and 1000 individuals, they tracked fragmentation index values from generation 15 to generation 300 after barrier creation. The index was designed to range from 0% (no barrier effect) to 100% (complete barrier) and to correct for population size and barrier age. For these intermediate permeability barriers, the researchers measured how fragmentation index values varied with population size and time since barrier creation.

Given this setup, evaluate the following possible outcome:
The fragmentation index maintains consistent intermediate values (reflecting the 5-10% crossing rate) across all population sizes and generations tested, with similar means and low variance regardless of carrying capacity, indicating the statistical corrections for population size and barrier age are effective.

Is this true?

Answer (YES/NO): NO